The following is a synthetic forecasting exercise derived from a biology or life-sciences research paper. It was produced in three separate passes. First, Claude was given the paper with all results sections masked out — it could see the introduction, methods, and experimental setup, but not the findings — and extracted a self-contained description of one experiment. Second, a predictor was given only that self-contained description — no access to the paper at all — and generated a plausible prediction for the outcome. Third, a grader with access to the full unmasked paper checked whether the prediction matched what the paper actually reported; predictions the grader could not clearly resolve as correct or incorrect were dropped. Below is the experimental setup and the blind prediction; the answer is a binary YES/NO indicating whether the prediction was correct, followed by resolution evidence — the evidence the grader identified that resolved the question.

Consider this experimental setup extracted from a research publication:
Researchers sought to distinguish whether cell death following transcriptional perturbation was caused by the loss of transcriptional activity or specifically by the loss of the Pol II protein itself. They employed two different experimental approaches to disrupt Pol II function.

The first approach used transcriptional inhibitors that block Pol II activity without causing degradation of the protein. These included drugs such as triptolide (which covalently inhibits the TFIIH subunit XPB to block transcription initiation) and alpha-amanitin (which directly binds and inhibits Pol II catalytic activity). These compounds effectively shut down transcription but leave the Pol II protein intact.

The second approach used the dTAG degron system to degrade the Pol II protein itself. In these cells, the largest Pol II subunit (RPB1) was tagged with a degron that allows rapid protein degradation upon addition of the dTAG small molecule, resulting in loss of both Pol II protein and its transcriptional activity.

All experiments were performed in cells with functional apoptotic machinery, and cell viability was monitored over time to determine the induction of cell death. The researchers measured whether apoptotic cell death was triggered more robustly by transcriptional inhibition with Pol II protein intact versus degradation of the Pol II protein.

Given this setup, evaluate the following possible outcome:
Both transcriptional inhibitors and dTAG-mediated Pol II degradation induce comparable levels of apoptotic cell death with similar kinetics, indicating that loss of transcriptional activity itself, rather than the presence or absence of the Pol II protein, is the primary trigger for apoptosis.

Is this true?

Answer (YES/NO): NO